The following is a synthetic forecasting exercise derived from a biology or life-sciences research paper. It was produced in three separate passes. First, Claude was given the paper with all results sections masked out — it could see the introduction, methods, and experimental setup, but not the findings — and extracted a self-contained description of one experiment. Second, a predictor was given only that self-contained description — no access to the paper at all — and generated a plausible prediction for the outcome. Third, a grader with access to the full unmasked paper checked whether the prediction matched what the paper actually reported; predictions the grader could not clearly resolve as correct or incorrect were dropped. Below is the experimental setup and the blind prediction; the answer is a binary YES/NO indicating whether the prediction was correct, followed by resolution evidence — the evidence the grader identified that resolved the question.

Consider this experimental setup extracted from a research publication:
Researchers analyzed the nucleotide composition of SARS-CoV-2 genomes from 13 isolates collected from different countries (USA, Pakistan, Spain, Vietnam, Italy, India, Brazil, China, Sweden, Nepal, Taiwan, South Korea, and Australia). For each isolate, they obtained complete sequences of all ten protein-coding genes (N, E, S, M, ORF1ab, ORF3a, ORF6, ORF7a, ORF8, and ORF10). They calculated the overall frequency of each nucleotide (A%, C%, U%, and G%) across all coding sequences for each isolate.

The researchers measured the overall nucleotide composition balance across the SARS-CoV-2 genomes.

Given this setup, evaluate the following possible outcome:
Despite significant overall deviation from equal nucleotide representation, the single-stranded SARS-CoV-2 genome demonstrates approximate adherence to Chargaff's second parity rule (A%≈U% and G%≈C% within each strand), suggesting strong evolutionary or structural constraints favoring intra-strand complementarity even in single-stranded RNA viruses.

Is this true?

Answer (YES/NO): NO